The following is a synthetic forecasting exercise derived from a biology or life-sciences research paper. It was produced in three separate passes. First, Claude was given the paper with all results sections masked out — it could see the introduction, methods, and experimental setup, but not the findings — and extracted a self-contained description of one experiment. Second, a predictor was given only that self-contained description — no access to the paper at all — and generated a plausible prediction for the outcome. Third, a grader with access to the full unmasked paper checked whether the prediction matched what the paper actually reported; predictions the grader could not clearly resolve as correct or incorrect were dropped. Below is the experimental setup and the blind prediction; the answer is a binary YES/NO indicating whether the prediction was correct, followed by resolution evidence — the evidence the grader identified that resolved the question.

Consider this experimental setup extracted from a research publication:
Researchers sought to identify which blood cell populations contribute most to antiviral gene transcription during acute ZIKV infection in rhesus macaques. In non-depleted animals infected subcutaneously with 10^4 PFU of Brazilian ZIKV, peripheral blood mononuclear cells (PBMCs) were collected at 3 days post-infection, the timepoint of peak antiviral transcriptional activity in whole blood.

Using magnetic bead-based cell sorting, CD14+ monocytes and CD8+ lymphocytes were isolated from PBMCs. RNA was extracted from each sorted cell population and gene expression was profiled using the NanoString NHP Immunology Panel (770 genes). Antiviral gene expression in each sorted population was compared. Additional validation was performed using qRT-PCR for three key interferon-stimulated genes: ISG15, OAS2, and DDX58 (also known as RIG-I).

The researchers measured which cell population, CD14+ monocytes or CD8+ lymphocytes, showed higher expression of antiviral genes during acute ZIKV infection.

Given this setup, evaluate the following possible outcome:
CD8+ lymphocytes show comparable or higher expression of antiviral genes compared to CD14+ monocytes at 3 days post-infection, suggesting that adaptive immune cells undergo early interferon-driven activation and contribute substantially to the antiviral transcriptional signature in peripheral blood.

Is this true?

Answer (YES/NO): NO